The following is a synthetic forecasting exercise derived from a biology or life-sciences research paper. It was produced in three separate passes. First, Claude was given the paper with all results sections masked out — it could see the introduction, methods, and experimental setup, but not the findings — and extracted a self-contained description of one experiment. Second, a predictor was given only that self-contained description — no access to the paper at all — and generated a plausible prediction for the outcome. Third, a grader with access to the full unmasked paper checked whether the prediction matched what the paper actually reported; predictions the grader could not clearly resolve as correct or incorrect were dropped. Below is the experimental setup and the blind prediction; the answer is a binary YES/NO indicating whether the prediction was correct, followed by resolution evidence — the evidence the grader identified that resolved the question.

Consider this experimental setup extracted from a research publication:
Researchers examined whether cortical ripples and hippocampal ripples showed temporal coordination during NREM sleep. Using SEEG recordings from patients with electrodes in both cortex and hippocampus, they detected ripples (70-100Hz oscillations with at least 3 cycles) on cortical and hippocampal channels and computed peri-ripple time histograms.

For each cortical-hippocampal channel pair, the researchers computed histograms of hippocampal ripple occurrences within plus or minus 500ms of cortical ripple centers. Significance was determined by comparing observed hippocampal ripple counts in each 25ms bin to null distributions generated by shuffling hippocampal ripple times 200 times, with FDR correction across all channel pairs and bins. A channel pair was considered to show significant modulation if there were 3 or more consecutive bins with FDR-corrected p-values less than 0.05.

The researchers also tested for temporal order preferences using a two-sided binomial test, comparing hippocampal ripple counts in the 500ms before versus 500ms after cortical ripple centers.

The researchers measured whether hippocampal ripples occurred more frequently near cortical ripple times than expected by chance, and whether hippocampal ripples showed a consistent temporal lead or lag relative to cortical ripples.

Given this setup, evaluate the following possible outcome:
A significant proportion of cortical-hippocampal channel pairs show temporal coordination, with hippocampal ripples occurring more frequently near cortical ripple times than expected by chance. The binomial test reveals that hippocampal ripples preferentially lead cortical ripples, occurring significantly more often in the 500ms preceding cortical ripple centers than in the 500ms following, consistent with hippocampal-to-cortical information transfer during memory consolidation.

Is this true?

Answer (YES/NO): YES